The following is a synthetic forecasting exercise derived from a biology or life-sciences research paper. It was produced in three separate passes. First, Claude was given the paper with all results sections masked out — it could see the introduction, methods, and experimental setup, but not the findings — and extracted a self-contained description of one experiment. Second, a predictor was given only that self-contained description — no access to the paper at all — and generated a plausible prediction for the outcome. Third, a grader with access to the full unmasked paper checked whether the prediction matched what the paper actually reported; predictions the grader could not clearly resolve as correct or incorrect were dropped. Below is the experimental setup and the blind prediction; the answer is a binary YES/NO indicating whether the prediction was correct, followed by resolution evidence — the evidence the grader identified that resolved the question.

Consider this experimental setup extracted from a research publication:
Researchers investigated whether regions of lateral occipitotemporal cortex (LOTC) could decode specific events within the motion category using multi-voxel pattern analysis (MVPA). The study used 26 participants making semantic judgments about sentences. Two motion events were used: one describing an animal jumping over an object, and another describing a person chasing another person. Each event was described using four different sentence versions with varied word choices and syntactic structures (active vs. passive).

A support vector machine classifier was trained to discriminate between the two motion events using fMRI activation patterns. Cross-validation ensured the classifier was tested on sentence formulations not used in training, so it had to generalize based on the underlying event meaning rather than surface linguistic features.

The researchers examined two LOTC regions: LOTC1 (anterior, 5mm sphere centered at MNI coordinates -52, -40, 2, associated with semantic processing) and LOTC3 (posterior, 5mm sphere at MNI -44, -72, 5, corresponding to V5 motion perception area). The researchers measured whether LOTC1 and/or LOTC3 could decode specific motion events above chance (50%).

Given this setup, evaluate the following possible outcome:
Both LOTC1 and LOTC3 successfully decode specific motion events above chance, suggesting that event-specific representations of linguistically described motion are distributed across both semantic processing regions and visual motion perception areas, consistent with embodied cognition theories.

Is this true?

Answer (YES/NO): NO